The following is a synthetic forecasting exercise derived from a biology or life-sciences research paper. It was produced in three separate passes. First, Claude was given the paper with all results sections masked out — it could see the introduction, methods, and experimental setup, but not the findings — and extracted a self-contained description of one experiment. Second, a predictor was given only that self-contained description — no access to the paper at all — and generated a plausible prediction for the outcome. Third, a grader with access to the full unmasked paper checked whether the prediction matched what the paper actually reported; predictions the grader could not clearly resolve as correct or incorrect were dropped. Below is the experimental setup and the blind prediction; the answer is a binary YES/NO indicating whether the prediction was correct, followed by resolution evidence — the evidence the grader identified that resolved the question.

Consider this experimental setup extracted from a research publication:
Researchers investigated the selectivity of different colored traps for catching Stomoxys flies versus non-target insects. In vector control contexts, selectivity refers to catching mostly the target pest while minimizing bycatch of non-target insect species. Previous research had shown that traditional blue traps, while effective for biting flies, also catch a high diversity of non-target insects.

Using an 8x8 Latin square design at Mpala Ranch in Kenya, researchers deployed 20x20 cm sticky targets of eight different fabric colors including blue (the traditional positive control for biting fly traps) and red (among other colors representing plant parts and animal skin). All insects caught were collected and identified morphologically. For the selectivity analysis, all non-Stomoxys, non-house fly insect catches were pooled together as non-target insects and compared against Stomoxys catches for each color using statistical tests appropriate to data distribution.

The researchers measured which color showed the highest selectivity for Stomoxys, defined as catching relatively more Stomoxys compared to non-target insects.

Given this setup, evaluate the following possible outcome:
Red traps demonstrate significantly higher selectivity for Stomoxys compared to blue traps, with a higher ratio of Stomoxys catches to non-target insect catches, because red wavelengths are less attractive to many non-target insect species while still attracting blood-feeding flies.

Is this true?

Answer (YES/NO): YES